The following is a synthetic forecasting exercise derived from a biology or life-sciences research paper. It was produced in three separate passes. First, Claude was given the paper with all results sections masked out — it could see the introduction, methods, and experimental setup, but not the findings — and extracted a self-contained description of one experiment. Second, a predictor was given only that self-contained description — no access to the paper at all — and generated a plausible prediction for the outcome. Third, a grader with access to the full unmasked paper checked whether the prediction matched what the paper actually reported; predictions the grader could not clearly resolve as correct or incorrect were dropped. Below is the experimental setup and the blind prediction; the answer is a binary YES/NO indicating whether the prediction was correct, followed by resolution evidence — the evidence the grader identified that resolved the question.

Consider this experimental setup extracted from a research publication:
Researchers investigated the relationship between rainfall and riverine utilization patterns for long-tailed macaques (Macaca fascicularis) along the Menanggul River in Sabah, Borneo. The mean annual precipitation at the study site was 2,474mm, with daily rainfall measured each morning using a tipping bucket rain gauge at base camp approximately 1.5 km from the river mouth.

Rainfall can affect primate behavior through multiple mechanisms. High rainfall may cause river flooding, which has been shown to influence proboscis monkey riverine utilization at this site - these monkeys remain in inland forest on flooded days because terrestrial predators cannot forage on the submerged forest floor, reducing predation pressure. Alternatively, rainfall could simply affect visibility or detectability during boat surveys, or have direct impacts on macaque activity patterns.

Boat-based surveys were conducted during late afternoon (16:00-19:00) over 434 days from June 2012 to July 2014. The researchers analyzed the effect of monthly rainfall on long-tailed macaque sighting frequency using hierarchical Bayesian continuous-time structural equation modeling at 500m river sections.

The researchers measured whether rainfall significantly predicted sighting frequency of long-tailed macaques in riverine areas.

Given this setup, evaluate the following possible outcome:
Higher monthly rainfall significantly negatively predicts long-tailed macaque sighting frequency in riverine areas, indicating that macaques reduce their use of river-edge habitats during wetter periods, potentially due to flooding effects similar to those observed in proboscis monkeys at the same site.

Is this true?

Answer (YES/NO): NO